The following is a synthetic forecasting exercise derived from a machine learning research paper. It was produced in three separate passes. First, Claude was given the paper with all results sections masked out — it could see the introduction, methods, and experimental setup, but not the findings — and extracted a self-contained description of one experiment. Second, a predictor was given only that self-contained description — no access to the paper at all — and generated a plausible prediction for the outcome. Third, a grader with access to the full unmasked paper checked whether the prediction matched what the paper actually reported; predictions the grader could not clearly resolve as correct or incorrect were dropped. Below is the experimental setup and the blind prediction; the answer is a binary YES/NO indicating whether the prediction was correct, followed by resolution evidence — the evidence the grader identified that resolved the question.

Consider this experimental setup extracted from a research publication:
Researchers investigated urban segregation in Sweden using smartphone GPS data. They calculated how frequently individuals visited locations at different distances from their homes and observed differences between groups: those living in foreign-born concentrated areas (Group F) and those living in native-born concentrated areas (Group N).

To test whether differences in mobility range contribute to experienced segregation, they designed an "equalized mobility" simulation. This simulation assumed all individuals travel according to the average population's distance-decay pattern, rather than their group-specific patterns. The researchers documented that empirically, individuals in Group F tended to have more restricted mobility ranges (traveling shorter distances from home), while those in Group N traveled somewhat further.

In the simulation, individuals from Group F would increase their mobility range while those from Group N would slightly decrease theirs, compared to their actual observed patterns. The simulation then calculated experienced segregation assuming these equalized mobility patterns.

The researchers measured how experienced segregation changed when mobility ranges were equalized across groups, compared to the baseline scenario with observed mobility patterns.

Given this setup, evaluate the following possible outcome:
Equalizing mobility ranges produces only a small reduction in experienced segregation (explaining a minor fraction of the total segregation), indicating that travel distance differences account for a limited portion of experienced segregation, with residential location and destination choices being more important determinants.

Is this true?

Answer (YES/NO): NO